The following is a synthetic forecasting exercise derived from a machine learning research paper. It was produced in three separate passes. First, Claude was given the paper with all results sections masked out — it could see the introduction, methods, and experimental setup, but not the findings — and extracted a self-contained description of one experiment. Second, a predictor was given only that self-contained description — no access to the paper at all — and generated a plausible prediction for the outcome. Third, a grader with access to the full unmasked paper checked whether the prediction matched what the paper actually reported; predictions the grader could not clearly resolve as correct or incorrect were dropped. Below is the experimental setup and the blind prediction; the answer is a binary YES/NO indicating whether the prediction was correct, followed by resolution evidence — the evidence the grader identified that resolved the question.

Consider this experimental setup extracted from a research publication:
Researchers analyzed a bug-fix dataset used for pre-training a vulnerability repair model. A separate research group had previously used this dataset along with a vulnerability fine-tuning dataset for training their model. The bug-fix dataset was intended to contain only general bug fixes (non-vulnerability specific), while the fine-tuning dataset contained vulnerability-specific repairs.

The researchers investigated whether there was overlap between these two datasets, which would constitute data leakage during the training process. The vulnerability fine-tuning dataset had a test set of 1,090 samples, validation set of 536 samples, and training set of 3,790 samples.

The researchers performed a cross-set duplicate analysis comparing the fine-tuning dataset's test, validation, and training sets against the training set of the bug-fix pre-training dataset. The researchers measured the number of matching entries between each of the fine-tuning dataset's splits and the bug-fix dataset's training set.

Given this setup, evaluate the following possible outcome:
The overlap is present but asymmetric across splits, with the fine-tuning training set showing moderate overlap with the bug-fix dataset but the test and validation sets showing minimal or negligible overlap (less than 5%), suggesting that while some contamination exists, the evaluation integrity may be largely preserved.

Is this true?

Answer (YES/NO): NO